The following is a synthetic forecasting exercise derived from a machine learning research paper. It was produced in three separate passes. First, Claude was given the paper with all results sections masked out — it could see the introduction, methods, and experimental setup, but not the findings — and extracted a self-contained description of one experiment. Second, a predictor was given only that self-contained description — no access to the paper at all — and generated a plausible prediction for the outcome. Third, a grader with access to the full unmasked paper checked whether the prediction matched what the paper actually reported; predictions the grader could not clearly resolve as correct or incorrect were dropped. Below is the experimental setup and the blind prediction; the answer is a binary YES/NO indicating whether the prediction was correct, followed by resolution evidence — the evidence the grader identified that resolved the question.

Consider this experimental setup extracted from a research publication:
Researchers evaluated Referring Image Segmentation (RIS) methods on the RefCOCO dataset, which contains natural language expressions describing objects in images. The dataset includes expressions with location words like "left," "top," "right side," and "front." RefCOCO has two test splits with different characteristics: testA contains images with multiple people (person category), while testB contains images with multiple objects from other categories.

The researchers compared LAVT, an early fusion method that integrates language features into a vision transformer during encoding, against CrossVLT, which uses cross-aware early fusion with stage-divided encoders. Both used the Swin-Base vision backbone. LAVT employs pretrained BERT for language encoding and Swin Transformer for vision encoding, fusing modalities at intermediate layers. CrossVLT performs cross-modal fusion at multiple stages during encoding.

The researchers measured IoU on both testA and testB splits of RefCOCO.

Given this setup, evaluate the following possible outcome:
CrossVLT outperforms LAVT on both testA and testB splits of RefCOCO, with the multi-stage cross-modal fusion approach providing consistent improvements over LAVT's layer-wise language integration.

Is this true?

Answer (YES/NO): YES